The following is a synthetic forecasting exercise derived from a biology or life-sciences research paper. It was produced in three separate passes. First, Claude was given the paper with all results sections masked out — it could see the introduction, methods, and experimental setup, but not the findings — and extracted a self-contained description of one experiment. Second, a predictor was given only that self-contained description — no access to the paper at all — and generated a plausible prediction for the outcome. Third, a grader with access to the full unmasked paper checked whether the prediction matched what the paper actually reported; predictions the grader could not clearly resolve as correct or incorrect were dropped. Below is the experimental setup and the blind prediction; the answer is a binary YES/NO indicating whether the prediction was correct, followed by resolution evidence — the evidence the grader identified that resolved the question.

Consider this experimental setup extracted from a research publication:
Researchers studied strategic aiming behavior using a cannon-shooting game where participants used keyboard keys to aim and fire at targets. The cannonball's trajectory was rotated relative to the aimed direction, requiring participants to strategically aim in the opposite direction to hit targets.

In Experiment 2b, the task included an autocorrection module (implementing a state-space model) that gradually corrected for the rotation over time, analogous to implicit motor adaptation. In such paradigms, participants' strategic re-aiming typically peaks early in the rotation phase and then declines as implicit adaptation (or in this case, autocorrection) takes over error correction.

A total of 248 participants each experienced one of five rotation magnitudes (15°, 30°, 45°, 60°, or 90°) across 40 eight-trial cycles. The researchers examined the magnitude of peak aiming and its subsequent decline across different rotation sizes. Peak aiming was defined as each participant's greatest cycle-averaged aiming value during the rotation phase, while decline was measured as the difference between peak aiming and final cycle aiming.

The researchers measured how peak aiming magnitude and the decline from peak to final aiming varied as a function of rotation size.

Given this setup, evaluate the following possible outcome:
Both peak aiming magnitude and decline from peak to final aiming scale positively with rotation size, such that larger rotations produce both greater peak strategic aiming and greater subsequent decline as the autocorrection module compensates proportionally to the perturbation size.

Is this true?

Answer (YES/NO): NO